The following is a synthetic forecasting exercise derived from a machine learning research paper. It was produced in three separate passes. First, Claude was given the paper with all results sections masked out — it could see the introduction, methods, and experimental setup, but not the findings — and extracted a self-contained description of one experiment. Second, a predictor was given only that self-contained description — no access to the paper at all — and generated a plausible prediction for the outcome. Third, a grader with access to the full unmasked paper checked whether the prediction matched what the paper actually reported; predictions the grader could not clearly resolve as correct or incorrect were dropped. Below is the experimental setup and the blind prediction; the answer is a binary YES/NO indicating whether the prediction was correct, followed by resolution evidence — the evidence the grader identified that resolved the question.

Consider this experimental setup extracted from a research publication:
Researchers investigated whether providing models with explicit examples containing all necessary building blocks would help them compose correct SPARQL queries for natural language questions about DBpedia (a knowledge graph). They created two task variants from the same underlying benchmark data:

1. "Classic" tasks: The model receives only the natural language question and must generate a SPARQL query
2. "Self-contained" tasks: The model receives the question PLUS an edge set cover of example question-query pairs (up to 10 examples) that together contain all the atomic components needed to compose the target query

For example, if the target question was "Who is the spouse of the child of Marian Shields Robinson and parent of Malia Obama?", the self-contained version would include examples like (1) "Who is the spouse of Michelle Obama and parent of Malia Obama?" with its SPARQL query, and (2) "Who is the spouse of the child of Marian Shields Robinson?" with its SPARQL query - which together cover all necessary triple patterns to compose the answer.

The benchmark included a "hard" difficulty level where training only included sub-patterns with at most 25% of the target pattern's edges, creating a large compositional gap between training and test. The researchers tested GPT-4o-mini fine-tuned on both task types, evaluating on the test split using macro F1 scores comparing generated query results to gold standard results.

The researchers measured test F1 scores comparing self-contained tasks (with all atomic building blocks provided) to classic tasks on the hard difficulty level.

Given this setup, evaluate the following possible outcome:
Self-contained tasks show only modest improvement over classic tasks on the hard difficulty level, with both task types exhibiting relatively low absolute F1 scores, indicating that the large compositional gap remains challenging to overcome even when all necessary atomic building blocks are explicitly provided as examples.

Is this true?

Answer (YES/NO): YES